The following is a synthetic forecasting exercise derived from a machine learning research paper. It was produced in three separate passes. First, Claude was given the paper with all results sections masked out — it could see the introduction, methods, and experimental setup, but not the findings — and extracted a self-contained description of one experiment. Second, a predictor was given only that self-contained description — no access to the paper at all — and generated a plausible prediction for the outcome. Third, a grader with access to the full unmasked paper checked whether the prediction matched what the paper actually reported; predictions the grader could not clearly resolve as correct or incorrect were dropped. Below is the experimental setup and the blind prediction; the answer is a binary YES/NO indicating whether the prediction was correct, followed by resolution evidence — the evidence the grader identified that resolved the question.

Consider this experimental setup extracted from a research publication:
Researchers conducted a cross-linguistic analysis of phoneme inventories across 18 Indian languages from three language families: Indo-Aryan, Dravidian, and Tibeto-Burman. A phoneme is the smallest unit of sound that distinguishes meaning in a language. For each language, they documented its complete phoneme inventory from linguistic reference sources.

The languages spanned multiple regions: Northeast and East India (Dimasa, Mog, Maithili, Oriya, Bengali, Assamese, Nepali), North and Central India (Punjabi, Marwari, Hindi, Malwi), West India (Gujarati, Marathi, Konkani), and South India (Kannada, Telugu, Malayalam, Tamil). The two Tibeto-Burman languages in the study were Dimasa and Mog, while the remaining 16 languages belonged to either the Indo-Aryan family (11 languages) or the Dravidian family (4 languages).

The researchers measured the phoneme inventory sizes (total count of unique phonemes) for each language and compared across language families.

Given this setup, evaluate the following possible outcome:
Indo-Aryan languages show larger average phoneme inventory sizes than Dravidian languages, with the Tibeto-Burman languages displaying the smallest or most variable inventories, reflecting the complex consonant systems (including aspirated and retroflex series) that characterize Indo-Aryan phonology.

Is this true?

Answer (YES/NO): NO